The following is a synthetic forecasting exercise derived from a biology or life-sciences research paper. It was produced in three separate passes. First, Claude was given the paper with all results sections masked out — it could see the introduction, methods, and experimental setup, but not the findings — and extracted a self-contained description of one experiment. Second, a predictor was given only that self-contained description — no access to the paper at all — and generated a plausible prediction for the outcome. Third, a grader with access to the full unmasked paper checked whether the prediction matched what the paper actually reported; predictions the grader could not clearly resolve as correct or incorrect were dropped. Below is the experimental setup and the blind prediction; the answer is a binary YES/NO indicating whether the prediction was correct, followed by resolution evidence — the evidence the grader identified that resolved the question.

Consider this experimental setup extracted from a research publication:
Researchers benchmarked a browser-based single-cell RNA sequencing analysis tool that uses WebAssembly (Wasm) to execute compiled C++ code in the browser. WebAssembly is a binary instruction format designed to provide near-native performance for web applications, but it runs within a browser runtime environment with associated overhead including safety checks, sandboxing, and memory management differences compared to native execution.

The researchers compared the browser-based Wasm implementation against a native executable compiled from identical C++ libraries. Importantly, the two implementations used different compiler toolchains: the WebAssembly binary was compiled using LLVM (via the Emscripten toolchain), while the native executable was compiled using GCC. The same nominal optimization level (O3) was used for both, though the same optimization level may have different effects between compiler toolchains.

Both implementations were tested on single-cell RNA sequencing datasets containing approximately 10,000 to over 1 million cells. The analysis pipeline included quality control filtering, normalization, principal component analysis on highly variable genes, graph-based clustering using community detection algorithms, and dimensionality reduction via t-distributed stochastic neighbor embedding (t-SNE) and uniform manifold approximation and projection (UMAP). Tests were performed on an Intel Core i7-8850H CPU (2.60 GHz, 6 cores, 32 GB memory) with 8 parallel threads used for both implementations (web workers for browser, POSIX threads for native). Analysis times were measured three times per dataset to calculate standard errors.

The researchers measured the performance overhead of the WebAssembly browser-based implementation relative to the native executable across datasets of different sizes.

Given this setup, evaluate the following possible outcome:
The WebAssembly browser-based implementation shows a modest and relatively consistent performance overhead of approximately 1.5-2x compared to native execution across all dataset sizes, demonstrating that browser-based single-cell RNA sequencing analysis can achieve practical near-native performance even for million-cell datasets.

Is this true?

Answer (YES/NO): NO